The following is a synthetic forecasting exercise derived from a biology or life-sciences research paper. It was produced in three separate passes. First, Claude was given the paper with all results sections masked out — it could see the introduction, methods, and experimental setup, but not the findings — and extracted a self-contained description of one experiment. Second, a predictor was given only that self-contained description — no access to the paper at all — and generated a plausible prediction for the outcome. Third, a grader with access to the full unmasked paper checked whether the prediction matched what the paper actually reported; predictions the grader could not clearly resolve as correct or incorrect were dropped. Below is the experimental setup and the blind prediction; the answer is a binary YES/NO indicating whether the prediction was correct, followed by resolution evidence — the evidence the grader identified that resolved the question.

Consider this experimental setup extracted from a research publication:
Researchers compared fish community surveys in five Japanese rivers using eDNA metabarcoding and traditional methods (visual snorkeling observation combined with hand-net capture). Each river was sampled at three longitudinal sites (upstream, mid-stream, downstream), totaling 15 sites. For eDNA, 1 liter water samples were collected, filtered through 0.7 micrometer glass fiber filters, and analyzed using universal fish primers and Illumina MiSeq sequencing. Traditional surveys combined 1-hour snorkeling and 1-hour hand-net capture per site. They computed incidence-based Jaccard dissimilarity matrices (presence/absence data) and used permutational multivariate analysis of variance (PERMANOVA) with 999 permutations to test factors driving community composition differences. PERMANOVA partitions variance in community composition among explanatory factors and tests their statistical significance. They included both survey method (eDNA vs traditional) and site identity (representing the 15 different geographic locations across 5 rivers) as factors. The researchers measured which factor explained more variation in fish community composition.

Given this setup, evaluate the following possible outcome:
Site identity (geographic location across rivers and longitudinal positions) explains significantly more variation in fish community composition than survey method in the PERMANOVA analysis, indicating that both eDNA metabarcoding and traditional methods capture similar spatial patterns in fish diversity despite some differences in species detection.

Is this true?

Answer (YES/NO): NO